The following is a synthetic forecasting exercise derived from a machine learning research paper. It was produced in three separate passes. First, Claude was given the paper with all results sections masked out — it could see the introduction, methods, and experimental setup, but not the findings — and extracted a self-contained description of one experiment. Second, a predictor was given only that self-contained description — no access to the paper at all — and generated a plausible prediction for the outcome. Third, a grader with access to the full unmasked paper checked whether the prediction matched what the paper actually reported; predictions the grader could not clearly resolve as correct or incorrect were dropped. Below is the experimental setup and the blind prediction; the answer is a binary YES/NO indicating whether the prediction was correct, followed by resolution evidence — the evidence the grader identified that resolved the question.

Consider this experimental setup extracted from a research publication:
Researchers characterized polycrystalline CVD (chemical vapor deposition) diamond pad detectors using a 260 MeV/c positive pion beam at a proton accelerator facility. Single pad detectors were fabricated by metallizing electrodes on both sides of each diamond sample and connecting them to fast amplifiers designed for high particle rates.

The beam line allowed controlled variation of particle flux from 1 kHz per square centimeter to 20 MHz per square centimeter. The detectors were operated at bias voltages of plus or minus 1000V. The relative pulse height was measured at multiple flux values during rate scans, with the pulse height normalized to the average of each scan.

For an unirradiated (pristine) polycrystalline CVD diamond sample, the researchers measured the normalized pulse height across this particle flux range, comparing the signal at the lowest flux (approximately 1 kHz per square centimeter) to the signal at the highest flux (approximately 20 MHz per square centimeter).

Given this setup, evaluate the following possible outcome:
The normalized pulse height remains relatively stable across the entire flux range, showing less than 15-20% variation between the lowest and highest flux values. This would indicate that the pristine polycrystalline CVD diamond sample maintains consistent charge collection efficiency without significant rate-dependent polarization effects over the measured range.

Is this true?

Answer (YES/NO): YES